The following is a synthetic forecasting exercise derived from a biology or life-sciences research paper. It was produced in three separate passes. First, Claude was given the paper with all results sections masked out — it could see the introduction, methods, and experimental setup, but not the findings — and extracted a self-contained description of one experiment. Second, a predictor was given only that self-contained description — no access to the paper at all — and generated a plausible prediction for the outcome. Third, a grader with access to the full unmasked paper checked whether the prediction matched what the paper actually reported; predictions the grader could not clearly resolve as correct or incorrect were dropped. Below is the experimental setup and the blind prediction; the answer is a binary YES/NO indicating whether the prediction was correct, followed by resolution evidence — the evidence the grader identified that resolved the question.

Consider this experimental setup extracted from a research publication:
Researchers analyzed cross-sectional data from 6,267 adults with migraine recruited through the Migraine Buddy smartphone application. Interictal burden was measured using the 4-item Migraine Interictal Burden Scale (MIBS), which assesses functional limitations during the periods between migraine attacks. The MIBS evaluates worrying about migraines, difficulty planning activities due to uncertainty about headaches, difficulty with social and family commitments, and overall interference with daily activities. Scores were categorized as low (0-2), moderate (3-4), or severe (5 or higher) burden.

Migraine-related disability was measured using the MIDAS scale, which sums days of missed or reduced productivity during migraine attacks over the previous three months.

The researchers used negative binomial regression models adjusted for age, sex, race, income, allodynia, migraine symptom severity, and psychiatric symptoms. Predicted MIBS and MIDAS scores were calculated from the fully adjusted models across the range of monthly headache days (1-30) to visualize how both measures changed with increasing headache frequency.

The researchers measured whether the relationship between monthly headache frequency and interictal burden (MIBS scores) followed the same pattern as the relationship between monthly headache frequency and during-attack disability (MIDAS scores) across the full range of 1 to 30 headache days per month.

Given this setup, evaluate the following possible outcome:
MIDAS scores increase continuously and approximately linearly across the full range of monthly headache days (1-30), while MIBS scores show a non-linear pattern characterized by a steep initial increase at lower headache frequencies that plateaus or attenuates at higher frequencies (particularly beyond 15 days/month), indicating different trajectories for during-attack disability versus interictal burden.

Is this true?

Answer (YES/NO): NO